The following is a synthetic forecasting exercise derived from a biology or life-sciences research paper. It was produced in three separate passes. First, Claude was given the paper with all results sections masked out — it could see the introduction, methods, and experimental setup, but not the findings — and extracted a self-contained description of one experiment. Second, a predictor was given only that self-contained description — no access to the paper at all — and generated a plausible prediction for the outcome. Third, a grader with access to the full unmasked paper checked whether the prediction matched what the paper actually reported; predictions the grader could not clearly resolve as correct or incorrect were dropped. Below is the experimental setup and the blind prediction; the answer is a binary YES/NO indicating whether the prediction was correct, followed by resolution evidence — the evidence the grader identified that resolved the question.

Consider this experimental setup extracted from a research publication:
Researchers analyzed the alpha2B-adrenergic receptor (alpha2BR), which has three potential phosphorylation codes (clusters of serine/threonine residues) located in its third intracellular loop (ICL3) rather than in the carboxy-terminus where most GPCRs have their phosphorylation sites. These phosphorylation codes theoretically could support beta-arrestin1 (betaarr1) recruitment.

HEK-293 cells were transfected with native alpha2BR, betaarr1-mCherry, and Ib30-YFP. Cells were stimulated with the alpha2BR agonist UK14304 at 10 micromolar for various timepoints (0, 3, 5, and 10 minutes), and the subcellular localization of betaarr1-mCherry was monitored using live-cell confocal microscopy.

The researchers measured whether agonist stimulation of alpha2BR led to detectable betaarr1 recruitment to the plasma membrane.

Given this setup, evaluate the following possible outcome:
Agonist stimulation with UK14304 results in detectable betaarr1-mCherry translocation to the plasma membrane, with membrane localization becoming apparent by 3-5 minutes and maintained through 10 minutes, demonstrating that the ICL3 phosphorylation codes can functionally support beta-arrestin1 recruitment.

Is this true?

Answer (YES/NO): NO